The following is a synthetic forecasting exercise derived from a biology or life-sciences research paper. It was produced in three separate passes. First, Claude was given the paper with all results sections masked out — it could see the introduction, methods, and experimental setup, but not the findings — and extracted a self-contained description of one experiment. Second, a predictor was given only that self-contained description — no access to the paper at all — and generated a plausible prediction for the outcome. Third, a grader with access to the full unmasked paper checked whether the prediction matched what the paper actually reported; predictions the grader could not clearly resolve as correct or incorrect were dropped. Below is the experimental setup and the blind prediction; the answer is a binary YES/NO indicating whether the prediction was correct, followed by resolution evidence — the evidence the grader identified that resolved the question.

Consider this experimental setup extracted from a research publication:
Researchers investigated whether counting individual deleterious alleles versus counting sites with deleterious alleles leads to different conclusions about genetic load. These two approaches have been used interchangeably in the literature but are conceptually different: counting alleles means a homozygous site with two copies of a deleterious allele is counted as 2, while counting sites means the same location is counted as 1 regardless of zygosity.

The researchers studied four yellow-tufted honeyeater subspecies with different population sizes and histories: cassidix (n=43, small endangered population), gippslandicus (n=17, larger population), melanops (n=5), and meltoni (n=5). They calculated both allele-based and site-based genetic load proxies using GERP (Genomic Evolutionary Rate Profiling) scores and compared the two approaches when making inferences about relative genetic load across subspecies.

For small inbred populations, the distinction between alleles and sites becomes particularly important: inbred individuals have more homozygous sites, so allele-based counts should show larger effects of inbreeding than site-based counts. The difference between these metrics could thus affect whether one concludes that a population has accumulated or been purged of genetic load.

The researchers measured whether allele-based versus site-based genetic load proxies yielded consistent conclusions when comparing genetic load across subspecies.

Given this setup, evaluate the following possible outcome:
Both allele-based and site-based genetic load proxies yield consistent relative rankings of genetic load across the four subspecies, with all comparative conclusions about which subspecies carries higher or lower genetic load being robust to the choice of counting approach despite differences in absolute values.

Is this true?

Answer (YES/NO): NO